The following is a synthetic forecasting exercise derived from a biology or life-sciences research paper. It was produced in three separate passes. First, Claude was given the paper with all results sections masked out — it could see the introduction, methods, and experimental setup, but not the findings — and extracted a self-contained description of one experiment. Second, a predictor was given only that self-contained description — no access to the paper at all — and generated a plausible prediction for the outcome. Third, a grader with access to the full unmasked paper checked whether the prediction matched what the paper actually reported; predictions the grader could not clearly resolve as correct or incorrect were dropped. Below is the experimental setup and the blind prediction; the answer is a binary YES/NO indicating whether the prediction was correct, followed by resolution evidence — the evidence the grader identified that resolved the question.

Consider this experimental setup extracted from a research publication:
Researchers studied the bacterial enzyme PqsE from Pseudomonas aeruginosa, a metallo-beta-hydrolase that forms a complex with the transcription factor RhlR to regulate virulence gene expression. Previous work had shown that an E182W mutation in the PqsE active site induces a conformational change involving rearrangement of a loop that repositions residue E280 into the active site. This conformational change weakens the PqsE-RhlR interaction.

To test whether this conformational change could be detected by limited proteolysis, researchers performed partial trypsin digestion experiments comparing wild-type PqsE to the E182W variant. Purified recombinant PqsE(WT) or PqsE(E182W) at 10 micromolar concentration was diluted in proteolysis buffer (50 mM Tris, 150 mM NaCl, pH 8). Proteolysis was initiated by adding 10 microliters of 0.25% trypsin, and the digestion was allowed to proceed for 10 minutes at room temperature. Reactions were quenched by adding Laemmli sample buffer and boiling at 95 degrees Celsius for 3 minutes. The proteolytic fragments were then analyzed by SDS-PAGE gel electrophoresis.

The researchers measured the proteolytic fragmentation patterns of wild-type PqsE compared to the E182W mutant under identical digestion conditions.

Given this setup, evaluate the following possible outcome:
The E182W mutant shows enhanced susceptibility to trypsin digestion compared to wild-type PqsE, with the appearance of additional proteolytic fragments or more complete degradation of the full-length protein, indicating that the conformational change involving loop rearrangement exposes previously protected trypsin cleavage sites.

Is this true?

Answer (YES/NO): YES